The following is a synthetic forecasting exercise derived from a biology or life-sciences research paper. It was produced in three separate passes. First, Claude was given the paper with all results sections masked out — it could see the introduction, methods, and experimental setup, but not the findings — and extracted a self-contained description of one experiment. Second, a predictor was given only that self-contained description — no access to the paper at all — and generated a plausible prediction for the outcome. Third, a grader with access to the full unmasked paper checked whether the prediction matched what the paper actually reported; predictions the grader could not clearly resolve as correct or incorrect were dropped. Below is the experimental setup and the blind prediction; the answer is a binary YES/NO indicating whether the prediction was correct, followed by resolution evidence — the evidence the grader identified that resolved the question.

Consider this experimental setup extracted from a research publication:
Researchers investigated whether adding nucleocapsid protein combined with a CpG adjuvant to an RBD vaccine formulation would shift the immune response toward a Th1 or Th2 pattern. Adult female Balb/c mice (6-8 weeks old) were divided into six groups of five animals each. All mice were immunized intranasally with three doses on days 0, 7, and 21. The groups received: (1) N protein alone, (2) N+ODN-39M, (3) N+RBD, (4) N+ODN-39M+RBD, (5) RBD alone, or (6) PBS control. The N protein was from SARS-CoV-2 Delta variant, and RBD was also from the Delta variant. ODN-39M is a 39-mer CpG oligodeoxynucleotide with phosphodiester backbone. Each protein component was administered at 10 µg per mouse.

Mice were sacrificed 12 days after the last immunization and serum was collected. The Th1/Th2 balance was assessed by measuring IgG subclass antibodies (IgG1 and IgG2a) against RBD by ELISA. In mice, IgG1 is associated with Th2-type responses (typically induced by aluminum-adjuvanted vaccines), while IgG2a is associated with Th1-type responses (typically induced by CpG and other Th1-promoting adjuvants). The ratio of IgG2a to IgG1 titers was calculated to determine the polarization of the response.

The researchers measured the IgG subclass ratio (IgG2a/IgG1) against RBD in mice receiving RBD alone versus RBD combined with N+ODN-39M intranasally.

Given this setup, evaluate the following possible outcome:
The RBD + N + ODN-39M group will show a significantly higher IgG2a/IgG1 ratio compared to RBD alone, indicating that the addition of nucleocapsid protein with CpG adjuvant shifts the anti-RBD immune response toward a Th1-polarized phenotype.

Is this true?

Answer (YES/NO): YES